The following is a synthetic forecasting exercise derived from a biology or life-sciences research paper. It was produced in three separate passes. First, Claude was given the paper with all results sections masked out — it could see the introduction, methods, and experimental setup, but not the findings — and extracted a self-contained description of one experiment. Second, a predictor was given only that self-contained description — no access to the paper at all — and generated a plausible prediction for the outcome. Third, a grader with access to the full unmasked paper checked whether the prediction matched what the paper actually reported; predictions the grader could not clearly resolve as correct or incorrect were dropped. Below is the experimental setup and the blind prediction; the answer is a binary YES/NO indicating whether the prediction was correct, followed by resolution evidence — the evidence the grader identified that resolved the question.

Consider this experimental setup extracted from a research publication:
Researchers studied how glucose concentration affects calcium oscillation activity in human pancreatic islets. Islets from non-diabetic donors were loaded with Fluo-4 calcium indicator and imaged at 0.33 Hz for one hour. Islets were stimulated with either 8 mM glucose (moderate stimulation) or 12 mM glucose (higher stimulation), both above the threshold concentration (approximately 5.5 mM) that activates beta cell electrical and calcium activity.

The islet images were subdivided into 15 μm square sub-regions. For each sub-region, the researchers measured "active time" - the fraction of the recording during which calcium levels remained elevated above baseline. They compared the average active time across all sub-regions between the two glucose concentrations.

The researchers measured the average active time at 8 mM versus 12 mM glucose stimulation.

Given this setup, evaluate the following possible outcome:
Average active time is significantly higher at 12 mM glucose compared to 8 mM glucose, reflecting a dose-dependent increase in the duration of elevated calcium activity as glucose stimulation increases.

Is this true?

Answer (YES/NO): NO